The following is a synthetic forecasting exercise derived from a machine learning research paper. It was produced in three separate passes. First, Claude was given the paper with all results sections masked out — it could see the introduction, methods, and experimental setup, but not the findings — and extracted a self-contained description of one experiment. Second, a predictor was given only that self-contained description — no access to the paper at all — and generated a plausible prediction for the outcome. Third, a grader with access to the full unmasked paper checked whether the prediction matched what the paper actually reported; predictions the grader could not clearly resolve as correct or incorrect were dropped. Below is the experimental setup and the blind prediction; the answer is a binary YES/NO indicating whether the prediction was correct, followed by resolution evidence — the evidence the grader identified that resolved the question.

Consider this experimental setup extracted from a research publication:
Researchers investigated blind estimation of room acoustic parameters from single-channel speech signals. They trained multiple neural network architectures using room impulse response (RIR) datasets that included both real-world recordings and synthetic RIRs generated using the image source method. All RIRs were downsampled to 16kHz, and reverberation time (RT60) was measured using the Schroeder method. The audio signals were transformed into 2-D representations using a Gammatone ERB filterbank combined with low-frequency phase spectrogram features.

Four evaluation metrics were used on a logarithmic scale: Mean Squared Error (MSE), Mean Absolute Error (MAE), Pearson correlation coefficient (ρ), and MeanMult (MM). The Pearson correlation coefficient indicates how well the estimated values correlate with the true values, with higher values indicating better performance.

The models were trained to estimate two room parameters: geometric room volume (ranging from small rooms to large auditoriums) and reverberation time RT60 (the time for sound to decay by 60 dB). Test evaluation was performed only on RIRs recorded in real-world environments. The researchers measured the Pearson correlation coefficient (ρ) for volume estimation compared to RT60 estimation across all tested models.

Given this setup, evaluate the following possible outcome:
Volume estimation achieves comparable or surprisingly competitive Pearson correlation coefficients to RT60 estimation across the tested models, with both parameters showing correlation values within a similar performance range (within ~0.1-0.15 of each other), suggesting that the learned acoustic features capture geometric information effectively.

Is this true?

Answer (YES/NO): NO